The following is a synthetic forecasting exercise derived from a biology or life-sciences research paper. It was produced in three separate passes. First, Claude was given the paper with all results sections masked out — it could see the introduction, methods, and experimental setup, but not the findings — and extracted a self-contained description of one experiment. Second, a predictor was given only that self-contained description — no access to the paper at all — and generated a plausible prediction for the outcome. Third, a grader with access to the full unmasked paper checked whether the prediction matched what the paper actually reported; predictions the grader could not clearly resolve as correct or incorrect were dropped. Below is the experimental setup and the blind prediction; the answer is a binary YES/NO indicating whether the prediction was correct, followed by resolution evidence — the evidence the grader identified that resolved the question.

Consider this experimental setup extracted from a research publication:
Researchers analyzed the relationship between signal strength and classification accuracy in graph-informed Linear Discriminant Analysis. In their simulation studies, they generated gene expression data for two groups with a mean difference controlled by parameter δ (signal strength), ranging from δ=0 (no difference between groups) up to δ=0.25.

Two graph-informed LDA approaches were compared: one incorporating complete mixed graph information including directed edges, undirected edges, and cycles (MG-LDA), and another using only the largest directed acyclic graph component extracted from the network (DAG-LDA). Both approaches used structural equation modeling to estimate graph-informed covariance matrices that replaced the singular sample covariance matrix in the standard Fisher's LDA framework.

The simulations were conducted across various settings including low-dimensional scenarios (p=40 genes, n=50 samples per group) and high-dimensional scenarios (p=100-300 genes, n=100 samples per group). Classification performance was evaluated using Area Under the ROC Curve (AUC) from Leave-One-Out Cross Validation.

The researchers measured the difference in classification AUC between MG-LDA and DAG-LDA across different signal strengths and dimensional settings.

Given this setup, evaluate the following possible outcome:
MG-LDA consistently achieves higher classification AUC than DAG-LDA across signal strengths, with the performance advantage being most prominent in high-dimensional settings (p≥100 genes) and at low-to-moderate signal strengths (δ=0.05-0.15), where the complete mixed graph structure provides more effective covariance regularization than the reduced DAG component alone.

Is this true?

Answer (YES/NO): NO